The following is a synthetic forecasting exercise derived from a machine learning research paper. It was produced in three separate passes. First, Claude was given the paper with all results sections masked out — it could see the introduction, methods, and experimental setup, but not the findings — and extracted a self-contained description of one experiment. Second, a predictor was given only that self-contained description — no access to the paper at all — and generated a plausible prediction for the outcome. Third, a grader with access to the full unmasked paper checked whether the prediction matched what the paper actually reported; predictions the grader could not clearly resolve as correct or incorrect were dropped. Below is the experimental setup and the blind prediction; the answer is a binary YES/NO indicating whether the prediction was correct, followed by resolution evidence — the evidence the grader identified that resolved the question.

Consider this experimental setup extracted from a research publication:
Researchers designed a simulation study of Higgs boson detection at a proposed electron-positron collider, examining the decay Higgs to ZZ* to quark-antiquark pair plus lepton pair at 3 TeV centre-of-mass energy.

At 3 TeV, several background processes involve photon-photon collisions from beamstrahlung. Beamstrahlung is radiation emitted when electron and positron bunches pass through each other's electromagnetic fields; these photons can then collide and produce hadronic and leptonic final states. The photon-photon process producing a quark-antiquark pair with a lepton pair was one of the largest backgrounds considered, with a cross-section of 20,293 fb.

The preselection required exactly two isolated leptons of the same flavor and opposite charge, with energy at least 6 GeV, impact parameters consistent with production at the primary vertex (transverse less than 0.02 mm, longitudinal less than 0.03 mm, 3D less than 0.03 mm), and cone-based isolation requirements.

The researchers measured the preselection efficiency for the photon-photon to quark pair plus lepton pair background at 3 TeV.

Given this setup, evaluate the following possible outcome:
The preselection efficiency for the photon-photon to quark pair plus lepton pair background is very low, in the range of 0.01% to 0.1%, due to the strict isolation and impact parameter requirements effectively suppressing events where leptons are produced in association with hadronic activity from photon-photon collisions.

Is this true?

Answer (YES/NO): NO